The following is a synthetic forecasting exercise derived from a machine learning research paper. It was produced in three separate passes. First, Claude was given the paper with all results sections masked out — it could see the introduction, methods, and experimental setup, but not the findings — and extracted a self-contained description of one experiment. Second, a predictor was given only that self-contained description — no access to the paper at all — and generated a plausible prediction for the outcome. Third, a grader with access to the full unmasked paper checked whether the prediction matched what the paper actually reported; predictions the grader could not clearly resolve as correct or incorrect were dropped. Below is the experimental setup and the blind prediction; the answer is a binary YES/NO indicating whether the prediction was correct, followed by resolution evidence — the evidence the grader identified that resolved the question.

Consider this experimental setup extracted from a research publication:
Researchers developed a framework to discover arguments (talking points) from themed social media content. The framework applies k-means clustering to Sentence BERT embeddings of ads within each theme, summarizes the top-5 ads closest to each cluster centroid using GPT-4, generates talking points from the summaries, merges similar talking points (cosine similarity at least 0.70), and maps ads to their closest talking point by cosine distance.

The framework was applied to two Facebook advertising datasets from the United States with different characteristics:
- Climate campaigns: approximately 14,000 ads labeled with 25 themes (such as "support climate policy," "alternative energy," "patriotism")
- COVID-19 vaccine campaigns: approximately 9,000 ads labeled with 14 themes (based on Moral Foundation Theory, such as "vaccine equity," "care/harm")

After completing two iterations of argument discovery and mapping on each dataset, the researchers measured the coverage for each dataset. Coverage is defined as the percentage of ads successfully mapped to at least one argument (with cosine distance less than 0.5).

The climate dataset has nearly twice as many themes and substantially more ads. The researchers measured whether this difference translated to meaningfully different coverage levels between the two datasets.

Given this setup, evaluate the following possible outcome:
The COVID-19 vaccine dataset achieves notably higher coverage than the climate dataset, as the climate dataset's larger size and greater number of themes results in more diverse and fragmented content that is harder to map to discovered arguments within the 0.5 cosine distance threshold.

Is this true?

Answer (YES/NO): NO